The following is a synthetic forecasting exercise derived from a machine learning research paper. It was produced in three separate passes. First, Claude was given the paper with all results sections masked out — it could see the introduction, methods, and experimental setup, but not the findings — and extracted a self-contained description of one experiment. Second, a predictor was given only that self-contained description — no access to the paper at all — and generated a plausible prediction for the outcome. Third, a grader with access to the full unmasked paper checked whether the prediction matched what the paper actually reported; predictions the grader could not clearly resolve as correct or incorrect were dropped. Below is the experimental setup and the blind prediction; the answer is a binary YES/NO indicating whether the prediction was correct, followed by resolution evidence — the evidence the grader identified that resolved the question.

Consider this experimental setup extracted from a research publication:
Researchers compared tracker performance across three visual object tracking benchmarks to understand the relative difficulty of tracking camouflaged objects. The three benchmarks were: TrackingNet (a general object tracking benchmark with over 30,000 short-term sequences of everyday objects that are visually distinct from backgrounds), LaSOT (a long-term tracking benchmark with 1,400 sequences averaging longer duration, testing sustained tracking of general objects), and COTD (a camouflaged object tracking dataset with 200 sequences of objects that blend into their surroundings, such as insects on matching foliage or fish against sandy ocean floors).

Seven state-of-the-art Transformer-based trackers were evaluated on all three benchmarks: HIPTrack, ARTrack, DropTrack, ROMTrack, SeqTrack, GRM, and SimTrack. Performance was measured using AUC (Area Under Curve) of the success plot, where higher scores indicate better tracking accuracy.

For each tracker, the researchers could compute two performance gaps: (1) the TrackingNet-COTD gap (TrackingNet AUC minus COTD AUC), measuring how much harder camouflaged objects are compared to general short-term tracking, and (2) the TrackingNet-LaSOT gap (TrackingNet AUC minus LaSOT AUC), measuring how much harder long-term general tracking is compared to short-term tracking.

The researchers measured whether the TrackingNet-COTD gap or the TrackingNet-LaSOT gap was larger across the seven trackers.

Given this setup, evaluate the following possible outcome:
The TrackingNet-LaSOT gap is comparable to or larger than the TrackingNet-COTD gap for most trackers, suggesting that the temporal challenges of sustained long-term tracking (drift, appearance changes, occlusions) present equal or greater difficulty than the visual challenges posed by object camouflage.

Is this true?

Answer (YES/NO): NO